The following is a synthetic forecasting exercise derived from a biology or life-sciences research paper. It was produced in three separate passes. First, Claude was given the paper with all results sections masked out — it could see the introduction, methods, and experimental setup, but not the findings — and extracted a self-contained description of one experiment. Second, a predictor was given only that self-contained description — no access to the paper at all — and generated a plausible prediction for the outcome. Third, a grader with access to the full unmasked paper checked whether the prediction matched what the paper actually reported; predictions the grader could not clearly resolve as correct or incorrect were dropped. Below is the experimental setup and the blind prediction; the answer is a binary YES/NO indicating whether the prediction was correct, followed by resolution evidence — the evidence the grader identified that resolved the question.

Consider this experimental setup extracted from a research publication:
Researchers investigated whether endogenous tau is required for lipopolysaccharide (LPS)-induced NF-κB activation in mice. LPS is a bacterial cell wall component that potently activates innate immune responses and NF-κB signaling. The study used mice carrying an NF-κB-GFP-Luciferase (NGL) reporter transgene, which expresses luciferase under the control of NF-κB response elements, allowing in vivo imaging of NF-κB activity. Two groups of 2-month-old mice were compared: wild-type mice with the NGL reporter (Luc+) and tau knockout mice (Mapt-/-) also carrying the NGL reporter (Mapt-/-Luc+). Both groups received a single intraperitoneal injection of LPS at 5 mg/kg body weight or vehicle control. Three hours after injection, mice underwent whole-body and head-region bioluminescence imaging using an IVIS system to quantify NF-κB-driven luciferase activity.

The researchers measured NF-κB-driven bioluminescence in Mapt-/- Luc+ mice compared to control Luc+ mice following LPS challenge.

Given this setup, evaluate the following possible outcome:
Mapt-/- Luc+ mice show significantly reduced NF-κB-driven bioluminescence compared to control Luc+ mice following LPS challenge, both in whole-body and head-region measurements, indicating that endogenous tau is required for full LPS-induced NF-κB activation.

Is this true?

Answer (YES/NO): YES